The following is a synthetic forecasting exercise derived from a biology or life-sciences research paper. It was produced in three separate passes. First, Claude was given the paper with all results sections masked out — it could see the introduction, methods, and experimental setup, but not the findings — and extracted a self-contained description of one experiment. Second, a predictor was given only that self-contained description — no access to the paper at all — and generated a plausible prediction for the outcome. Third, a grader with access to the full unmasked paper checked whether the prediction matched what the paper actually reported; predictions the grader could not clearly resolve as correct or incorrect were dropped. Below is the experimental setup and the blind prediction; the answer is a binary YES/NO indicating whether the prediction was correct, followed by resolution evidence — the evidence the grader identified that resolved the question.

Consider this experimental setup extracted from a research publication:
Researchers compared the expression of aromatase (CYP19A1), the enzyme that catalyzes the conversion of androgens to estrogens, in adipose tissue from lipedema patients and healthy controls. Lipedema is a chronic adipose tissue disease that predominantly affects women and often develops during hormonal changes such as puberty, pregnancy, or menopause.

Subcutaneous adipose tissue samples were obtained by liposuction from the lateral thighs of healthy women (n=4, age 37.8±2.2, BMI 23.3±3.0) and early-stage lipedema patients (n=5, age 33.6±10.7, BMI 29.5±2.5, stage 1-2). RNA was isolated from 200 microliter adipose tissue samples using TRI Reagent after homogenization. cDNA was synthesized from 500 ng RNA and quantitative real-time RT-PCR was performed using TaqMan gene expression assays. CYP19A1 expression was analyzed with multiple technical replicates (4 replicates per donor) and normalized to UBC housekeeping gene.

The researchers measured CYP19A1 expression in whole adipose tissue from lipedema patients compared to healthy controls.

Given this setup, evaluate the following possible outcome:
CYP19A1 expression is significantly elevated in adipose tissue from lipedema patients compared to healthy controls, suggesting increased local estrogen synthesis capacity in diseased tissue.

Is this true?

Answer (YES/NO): YES